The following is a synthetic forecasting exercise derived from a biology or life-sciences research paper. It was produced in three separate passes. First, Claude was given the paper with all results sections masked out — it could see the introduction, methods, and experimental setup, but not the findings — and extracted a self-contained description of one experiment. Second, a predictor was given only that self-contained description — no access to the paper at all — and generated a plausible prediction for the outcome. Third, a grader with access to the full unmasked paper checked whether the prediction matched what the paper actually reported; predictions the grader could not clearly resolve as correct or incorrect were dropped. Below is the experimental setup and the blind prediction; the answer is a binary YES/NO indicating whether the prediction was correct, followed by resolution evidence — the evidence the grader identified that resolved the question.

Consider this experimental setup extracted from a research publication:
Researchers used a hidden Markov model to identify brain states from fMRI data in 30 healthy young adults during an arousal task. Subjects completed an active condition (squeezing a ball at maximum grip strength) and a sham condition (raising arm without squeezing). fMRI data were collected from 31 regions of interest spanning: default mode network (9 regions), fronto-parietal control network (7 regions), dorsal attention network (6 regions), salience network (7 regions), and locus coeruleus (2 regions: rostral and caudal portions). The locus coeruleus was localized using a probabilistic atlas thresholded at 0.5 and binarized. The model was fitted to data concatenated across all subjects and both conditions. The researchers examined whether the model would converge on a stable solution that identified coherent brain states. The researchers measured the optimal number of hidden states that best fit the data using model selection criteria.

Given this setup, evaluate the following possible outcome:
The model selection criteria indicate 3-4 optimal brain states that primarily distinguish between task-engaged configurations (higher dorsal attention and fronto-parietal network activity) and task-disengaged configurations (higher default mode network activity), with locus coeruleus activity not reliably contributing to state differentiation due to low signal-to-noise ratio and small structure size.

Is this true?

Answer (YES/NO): NO